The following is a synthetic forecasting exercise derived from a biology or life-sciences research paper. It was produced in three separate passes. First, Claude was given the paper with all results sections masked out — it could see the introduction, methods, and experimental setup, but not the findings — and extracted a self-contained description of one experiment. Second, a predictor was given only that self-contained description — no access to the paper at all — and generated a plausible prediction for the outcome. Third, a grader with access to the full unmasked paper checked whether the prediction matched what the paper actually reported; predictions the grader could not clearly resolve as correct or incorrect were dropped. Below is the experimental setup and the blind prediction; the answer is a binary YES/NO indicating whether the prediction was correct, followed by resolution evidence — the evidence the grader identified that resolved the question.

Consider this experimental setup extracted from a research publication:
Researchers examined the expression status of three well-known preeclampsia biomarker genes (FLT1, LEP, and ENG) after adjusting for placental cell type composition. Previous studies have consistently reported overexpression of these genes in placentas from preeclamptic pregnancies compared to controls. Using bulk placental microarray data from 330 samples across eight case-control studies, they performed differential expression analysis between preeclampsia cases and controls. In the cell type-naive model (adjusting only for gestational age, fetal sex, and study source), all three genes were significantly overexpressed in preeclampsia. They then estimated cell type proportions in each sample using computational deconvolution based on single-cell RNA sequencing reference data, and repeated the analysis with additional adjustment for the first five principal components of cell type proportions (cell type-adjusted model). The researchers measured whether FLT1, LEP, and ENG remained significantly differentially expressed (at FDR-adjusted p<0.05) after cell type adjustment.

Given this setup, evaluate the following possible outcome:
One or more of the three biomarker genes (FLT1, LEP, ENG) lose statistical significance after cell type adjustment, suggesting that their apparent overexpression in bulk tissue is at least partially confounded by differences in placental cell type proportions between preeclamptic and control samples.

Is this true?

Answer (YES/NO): YES